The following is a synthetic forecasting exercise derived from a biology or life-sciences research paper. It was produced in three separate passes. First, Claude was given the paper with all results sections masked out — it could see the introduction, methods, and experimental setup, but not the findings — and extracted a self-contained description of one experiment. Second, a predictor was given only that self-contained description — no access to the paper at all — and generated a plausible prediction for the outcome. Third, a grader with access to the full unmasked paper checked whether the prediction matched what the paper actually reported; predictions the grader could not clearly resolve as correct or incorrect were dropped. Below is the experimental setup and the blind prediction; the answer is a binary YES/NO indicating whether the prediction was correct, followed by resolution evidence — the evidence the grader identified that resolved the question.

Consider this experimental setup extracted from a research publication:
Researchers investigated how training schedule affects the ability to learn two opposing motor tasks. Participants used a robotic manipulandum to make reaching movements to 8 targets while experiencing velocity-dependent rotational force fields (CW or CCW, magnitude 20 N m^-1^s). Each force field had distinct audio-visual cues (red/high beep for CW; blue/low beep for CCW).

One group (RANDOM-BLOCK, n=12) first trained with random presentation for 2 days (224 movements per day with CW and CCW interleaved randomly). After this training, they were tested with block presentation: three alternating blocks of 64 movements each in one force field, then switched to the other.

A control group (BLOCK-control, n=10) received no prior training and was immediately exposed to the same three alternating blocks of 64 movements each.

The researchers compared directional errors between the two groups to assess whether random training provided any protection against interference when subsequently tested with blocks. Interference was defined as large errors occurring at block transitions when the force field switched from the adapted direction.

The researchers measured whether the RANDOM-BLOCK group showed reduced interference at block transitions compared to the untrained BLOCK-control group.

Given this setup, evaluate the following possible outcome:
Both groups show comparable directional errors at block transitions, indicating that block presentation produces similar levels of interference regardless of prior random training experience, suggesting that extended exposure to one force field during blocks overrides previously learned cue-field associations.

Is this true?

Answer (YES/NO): NO